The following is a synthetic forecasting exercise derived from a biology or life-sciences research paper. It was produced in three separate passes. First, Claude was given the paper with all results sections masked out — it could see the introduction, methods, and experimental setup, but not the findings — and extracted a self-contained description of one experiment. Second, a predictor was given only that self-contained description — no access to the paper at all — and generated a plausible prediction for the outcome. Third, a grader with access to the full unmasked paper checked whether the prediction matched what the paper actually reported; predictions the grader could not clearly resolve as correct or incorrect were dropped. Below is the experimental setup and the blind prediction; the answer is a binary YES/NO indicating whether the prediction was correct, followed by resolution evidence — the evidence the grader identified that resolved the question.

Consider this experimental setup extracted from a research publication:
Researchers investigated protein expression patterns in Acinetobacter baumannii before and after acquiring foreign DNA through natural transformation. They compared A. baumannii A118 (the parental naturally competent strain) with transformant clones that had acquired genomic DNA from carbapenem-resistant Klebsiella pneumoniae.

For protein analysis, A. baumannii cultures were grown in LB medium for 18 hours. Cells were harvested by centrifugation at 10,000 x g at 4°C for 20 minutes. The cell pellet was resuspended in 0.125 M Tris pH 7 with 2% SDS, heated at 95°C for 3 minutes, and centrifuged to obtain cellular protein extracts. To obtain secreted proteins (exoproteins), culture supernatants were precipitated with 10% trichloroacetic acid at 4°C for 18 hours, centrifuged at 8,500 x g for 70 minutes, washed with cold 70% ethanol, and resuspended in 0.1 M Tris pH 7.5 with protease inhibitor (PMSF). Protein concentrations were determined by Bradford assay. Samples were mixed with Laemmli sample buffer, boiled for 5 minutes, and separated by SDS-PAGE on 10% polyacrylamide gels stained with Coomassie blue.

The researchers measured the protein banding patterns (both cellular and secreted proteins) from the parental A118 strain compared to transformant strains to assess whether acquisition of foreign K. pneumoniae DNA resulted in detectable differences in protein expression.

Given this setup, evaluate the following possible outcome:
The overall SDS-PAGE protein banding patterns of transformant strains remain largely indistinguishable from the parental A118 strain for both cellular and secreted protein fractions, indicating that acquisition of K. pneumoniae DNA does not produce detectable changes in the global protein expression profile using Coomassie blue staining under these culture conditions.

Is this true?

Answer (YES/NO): YES